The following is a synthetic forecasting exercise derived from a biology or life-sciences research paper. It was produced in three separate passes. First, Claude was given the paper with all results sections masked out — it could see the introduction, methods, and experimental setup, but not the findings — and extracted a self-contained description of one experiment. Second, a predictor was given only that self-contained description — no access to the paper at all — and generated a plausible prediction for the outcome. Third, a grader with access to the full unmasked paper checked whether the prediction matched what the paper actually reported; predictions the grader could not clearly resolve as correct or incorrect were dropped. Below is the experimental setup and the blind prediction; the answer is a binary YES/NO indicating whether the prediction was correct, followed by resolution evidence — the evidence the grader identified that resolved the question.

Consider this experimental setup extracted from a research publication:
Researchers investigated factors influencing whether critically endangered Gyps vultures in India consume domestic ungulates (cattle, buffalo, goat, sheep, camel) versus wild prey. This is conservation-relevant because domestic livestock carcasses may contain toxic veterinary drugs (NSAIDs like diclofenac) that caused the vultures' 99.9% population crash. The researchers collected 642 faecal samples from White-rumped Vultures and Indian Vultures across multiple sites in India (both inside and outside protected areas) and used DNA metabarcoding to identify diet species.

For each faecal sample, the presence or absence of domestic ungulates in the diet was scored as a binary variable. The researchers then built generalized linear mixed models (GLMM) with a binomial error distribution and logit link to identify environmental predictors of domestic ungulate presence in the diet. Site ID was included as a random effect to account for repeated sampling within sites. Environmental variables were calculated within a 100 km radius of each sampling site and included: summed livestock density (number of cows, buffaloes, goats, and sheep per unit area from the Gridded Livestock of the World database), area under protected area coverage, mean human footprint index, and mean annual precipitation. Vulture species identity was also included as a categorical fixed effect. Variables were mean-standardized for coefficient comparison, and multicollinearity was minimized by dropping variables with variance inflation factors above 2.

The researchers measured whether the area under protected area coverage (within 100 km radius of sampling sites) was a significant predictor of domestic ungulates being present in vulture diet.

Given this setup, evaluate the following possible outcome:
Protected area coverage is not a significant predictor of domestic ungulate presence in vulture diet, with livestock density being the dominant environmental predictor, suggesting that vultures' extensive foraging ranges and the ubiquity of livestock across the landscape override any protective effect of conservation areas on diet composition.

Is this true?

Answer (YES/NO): NO